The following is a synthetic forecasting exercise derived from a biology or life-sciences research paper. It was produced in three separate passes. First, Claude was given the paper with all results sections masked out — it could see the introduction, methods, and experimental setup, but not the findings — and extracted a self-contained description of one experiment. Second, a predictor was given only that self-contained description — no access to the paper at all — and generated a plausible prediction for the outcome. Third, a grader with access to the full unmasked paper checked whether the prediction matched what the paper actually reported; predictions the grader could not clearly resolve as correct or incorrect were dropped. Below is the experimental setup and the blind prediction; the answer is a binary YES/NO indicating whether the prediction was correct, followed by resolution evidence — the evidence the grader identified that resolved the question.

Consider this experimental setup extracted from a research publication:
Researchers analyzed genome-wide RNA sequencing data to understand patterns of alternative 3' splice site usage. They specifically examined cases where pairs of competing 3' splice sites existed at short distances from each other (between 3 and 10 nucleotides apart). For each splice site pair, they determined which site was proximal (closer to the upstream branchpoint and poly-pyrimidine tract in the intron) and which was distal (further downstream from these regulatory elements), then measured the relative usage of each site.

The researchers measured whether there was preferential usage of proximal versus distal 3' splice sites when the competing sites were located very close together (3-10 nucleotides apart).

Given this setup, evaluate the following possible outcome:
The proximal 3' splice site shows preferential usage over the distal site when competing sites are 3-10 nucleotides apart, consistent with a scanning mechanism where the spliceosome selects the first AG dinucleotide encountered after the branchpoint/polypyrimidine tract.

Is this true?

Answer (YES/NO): YES